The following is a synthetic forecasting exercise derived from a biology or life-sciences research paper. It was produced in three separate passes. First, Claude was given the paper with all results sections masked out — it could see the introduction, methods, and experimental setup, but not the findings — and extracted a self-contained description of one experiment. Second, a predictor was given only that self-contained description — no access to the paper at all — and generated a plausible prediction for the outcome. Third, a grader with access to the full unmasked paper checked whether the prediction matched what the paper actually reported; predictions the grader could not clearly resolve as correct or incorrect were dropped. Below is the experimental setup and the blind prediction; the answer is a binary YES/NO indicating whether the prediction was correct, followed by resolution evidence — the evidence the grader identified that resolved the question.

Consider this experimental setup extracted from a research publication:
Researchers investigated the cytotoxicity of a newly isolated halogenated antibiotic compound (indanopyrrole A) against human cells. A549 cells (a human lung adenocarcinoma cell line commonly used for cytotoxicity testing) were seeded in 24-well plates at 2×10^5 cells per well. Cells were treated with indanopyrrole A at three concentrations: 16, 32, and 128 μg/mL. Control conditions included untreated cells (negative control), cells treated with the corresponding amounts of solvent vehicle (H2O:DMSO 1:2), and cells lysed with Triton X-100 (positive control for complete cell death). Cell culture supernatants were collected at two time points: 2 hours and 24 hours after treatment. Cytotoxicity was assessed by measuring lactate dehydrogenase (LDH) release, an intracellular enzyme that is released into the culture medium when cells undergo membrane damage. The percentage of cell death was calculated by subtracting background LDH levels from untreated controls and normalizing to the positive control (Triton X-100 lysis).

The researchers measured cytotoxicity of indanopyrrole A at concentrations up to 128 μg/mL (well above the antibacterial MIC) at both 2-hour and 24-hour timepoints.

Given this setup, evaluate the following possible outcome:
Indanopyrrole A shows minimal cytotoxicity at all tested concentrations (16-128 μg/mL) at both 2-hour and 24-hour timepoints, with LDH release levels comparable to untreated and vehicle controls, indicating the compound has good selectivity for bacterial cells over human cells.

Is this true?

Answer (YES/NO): NO